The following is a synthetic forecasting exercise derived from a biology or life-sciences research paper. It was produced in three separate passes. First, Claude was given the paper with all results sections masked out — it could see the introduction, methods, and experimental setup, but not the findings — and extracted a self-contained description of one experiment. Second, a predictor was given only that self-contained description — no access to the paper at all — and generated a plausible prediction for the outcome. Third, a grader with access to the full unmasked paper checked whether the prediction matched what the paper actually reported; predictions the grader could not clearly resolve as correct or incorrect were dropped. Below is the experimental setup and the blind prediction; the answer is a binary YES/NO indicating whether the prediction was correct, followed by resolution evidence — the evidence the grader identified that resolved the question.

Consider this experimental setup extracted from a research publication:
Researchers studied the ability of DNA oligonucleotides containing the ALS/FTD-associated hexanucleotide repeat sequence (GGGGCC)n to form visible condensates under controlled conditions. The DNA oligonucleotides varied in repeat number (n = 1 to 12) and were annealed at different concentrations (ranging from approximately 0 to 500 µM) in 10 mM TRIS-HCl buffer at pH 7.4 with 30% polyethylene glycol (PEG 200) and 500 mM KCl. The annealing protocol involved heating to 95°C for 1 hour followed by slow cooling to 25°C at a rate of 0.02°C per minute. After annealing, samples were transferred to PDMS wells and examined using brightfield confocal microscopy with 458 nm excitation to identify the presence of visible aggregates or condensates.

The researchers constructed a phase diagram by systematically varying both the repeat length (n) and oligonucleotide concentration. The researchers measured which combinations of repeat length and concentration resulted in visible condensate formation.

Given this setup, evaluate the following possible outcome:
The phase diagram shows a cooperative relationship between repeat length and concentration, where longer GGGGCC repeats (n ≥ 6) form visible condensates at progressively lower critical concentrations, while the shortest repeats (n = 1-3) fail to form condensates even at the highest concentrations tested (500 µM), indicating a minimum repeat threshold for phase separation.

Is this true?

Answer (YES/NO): YES